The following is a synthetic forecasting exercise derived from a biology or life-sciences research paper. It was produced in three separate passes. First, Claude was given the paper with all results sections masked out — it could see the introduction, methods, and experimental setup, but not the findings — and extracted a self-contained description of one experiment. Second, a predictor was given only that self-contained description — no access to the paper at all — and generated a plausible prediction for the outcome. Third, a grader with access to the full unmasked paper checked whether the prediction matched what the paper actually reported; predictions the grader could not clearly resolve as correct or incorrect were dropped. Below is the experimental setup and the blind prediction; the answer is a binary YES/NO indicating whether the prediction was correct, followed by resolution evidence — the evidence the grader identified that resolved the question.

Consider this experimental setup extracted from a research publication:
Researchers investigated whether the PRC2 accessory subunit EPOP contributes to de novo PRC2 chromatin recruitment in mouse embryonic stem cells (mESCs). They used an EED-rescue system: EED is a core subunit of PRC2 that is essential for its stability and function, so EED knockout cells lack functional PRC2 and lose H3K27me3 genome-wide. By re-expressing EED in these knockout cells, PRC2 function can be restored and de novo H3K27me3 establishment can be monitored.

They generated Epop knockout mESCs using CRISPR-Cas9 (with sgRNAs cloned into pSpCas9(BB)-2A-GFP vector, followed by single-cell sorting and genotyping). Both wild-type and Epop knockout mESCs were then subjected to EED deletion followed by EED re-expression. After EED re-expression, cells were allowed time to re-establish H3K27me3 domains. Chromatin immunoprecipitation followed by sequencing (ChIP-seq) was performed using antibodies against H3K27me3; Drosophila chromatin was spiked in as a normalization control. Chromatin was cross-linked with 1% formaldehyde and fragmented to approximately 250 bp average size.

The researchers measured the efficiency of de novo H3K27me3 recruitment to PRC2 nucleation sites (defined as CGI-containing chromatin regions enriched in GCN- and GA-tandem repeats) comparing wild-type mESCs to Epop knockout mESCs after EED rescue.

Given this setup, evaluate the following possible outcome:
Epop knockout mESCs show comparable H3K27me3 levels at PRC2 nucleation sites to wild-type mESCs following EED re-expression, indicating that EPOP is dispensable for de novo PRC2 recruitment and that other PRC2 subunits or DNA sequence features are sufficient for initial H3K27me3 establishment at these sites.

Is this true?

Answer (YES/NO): NO